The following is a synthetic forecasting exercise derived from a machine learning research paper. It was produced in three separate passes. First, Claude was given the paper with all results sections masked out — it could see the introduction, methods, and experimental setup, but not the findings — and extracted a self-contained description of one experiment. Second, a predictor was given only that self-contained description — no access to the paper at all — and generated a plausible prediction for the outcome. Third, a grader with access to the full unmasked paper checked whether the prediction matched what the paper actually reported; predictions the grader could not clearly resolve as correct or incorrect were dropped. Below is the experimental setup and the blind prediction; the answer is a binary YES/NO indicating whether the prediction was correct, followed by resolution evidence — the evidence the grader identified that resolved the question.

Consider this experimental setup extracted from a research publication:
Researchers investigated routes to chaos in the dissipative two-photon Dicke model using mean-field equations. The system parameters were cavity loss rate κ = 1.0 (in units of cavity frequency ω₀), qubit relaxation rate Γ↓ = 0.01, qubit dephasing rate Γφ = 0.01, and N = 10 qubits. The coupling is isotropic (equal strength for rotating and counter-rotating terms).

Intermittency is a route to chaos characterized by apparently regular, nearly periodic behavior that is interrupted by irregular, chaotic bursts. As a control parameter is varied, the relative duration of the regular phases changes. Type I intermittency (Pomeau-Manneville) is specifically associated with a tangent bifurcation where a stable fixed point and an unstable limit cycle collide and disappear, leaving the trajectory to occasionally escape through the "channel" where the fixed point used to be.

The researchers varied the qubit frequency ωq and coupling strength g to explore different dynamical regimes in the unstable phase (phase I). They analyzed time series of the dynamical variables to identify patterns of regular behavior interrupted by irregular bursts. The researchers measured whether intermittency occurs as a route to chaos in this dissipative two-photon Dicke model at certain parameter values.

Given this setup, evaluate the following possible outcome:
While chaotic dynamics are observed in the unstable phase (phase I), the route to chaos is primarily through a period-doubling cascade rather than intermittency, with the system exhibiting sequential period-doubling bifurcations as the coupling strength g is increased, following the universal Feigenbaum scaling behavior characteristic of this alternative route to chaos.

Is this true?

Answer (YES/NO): NO